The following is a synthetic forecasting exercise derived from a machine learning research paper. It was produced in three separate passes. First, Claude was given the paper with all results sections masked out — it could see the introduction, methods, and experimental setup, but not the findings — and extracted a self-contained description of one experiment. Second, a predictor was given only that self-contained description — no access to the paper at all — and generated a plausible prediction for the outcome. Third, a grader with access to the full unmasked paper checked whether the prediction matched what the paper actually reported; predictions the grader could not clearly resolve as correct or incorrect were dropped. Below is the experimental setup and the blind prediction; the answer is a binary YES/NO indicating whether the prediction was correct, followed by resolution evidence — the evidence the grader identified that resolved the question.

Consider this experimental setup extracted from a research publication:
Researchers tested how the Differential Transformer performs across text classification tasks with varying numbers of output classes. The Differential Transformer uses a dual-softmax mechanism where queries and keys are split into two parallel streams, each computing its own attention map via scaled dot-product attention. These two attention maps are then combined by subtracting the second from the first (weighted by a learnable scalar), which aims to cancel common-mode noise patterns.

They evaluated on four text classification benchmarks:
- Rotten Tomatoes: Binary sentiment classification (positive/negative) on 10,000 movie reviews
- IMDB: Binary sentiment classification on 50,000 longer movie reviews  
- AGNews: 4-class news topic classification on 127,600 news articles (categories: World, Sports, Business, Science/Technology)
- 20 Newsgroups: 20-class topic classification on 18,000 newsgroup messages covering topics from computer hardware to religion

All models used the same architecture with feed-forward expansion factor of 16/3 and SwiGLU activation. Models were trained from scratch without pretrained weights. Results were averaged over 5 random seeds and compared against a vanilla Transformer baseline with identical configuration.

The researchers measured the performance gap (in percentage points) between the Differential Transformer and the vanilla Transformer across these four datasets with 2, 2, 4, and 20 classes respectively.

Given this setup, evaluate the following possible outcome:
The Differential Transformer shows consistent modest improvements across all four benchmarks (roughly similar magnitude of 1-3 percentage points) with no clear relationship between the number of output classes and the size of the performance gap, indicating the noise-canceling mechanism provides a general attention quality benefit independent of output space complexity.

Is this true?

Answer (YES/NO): NO